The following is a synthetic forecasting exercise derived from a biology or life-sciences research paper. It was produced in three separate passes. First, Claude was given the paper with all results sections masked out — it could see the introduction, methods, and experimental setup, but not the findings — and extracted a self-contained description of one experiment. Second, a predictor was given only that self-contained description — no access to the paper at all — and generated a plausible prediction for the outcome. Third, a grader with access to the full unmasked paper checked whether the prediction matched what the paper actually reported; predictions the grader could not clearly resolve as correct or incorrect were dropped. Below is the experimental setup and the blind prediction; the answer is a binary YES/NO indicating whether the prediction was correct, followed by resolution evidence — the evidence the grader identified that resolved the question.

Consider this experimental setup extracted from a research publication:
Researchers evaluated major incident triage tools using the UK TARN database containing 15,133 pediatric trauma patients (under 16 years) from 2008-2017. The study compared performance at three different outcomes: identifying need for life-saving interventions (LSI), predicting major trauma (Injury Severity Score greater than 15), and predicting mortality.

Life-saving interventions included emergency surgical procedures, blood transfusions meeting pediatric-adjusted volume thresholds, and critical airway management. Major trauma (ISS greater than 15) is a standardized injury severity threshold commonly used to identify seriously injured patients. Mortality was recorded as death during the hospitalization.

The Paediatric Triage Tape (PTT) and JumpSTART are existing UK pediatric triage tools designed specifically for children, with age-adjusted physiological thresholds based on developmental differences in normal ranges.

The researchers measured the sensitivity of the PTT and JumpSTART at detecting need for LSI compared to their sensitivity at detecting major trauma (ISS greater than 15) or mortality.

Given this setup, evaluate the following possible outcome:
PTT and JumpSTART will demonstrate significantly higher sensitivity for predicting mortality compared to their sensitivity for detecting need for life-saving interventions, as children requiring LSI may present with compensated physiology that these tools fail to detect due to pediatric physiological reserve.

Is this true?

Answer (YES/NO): YES